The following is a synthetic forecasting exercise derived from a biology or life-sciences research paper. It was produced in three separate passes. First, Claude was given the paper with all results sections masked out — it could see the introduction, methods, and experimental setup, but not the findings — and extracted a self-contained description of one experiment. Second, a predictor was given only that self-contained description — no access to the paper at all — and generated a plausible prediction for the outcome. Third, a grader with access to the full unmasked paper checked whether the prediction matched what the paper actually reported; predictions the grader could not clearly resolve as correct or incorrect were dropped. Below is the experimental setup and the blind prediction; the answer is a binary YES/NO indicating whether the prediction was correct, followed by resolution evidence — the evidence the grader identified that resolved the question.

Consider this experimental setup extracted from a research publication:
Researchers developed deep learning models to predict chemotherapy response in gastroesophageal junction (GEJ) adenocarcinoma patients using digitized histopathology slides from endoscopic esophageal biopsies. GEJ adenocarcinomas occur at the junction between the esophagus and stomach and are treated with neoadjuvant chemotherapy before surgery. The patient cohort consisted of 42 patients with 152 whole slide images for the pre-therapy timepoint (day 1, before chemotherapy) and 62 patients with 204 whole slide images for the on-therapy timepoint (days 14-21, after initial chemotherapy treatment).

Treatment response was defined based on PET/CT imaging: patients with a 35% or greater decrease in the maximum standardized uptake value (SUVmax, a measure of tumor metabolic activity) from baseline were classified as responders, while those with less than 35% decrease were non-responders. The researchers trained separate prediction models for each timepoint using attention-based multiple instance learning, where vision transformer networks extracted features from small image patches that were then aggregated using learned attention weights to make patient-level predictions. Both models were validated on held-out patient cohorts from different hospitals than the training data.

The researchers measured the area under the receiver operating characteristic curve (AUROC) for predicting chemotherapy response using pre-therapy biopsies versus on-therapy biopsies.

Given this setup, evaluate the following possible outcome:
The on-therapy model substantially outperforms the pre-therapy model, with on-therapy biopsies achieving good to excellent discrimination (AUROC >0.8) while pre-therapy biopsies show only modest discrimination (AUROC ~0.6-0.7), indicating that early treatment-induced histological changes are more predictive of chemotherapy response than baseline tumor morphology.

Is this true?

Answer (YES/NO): NO